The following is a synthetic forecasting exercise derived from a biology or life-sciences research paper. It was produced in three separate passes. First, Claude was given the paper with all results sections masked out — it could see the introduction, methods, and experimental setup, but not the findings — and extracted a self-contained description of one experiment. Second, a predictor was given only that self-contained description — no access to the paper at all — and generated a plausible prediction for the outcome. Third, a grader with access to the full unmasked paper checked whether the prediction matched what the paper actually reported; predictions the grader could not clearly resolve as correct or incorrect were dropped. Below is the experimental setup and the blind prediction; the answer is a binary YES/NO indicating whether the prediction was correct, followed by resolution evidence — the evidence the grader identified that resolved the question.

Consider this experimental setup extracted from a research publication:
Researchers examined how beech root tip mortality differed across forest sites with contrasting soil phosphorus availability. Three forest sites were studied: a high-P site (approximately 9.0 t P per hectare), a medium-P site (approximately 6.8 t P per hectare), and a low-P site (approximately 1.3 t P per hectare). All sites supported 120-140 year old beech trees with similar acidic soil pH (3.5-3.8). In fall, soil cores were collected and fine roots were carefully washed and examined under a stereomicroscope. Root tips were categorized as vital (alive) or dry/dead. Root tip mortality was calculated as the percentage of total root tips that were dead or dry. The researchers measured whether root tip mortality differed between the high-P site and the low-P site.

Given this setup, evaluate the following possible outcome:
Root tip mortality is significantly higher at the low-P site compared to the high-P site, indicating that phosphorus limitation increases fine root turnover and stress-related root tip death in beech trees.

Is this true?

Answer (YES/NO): YES